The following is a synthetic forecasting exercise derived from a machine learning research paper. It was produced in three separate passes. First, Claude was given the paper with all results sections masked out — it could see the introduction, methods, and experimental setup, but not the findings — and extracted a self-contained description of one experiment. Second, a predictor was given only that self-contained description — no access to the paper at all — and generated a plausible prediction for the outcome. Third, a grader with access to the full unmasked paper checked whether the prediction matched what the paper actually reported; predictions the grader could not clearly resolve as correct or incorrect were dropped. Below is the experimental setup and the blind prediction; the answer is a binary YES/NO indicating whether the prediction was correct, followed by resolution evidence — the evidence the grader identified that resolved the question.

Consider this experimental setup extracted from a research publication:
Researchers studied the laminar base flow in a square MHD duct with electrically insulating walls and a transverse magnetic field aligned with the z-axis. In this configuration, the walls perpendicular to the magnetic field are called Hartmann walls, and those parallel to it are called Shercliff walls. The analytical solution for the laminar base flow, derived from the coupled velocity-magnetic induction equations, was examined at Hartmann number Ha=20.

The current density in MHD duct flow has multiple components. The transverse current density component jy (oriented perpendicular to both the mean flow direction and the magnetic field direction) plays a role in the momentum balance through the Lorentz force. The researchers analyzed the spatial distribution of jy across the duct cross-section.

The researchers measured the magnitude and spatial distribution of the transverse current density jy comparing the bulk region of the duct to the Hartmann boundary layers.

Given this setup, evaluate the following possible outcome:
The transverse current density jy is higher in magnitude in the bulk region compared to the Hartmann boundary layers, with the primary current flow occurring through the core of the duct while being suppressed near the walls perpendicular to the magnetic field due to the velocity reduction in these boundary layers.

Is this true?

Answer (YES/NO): NO